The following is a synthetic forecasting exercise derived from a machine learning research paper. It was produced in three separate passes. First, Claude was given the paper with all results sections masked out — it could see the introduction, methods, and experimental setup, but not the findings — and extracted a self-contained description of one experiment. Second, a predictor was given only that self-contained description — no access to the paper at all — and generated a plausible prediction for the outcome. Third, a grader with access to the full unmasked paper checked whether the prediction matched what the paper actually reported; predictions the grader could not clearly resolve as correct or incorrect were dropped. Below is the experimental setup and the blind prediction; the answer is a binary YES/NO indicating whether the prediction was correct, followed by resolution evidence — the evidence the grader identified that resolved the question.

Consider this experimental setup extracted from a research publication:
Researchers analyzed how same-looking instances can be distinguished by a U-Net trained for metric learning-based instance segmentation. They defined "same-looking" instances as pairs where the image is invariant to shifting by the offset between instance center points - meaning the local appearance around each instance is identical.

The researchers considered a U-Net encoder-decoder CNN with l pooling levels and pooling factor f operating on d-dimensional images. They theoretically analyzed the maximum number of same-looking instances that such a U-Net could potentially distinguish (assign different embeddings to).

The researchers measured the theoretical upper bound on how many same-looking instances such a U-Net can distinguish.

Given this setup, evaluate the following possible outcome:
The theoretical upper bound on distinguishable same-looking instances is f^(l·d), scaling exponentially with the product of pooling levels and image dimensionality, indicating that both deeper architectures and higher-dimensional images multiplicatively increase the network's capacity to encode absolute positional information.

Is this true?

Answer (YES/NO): YES